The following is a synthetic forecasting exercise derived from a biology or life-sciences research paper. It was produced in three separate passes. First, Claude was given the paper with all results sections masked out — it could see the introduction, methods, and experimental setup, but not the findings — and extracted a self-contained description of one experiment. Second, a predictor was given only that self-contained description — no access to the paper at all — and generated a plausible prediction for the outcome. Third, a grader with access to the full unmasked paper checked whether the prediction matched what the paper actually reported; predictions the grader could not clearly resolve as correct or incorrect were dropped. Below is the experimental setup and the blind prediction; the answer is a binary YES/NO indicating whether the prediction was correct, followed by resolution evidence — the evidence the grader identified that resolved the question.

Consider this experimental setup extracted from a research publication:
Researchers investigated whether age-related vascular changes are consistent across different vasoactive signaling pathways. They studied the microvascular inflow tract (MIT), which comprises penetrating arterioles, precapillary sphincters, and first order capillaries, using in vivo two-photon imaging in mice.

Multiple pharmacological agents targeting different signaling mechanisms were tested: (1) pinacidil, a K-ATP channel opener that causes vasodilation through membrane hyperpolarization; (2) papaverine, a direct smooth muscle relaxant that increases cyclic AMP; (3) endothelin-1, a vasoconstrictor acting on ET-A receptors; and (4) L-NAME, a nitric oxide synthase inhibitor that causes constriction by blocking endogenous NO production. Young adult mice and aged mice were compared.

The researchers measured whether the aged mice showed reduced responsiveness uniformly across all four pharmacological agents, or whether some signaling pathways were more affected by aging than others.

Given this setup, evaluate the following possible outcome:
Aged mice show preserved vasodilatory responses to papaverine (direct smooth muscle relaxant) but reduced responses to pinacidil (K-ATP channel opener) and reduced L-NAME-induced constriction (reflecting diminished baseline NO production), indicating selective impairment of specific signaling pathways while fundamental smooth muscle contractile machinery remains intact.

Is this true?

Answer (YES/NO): NO